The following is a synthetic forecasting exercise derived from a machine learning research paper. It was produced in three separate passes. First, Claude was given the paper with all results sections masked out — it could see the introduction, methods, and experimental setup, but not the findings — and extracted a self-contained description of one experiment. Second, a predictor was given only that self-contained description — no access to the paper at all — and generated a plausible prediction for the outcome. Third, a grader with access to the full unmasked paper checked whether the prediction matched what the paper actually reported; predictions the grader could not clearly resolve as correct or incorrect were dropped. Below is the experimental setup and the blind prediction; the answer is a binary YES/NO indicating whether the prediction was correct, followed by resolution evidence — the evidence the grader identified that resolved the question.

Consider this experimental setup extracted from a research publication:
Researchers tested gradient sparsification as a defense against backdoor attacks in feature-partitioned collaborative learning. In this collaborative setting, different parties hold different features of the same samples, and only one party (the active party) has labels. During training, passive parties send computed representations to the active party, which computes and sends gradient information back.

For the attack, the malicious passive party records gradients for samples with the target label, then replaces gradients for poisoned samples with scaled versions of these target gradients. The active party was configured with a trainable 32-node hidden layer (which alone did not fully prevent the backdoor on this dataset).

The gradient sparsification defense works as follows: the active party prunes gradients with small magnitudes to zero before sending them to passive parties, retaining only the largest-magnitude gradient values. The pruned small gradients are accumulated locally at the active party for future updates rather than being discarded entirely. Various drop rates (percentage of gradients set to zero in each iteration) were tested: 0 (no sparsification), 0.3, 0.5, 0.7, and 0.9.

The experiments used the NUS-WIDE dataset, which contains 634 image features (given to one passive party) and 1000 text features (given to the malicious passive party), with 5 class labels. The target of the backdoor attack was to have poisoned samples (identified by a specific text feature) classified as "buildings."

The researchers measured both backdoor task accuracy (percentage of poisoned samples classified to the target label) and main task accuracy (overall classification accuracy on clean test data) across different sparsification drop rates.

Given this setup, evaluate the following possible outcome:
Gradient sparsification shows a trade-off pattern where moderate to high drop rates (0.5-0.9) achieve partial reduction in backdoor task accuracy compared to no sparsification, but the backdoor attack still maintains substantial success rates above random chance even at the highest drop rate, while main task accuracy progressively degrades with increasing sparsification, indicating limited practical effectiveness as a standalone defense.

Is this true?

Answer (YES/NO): NO